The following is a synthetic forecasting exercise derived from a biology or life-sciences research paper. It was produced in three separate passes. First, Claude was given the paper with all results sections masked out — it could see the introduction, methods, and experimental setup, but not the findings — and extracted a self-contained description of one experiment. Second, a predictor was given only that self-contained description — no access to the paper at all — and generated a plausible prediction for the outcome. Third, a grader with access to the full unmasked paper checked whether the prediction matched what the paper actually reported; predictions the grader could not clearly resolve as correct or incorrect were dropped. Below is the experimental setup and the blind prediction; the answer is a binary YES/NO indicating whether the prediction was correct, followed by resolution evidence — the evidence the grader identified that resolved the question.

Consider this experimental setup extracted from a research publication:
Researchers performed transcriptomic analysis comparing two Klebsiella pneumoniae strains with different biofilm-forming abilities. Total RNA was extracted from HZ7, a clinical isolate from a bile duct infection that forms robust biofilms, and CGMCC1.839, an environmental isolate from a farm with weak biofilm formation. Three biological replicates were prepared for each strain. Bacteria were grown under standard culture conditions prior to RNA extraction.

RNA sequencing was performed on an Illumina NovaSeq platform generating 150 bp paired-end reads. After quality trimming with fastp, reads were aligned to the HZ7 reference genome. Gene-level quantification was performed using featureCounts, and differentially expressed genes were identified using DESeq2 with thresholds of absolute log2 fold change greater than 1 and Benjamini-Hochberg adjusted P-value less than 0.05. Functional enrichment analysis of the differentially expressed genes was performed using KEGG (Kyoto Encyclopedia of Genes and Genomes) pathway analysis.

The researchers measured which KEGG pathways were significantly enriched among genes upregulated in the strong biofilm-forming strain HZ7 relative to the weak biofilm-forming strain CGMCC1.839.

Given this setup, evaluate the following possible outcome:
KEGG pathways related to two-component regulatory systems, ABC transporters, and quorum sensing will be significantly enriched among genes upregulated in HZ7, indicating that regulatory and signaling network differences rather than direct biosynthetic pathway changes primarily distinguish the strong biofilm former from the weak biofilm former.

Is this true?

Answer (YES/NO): NO